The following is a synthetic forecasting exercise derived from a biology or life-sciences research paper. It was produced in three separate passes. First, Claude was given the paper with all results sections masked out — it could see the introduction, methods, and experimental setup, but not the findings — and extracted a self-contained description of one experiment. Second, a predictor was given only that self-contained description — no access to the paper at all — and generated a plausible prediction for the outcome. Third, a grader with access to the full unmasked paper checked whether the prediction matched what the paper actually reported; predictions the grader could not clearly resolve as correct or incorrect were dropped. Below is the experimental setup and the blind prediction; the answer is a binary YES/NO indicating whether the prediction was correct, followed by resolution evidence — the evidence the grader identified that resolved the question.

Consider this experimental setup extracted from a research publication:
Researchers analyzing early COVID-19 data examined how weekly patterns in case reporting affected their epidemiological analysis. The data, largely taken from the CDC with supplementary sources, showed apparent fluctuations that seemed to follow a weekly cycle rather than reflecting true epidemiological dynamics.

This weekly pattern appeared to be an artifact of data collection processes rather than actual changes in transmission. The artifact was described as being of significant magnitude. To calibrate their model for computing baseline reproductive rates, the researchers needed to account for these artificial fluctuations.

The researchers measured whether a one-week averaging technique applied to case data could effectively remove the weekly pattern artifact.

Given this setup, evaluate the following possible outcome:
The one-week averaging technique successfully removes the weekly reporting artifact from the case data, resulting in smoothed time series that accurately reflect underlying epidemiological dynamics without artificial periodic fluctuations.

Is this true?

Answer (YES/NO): YES